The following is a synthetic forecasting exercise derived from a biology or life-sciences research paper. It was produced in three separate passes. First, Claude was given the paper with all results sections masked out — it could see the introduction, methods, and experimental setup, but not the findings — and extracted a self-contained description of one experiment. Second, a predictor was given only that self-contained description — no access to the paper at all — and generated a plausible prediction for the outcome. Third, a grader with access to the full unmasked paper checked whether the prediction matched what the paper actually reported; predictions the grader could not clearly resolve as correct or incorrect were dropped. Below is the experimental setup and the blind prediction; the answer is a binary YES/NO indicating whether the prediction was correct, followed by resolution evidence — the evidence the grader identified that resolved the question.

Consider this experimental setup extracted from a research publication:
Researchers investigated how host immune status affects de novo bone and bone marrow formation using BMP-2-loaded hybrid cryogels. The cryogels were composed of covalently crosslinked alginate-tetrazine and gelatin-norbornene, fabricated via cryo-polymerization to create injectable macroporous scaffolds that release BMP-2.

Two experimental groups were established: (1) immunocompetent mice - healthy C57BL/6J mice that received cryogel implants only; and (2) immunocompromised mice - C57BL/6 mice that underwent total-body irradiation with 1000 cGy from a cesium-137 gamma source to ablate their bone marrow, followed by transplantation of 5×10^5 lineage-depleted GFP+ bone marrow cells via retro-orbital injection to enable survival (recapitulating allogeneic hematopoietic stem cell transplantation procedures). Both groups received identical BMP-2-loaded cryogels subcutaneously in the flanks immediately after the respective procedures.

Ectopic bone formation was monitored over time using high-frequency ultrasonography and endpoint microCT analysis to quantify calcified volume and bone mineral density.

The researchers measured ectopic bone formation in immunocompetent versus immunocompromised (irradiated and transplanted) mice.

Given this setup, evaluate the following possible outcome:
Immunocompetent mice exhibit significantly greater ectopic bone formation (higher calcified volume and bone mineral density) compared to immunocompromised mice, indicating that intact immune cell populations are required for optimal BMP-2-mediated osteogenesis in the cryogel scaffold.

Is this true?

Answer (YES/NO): NO